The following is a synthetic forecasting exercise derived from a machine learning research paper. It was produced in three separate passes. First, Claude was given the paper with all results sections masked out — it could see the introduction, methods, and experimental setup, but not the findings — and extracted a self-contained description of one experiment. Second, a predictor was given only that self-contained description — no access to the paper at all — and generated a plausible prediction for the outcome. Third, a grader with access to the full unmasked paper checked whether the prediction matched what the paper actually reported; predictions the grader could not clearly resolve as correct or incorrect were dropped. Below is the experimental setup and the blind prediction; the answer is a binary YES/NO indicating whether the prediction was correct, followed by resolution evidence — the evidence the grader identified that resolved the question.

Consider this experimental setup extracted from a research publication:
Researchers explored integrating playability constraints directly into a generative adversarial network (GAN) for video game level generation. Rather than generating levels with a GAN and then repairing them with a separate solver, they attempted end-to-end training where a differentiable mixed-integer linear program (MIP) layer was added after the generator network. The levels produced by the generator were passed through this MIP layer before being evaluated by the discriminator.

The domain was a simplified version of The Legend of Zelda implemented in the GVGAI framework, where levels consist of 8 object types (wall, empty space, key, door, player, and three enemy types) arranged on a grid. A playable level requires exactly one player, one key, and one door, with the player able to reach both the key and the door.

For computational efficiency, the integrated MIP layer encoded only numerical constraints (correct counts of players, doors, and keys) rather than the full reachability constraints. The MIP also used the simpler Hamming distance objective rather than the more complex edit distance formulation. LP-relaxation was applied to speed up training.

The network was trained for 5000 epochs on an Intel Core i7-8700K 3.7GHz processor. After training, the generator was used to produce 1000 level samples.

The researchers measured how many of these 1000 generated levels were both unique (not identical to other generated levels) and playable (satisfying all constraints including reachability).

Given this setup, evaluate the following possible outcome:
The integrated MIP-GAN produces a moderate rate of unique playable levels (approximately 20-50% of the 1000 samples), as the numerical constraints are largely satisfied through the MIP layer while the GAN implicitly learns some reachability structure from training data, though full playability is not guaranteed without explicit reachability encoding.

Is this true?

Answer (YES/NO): NO